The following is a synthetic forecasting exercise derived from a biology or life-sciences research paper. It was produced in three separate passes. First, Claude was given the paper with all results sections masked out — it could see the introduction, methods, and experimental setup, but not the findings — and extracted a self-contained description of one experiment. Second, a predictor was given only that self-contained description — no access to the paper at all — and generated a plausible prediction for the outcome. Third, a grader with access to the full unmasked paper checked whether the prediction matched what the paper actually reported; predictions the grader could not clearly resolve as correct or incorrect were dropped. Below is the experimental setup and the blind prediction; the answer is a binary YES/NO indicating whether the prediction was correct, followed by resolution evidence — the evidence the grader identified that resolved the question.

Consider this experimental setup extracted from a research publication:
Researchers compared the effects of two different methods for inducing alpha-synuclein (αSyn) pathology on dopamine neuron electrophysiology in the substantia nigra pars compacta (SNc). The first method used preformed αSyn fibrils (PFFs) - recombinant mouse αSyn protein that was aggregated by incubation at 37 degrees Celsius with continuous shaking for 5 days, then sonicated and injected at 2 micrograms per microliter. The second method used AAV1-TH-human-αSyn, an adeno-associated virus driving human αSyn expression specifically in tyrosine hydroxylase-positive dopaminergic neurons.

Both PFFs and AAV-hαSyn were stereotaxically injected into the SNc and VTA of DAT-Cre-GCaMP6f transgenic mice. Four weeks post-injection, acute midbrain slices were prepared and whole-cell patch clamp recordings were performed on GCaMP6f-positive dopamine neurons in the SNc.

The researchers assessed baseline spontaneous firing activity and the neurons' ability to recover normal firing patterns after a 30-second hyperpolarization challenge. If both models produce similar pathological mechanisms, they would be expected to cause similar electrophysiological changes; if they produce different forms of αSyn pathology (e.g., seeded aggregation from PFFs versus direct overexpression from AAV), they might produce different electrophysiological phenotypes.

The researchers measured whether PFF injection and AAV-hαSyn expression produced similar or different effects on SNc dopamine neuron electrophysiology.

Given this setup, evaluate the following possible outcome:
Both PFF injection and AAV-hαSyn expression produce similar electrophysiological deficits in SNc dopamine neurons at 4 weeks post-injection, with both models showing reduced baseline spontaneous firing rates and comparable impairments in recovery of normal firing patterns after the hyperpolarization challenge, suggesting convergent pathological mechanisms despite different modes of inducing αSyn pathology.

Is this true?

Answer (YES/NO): NO